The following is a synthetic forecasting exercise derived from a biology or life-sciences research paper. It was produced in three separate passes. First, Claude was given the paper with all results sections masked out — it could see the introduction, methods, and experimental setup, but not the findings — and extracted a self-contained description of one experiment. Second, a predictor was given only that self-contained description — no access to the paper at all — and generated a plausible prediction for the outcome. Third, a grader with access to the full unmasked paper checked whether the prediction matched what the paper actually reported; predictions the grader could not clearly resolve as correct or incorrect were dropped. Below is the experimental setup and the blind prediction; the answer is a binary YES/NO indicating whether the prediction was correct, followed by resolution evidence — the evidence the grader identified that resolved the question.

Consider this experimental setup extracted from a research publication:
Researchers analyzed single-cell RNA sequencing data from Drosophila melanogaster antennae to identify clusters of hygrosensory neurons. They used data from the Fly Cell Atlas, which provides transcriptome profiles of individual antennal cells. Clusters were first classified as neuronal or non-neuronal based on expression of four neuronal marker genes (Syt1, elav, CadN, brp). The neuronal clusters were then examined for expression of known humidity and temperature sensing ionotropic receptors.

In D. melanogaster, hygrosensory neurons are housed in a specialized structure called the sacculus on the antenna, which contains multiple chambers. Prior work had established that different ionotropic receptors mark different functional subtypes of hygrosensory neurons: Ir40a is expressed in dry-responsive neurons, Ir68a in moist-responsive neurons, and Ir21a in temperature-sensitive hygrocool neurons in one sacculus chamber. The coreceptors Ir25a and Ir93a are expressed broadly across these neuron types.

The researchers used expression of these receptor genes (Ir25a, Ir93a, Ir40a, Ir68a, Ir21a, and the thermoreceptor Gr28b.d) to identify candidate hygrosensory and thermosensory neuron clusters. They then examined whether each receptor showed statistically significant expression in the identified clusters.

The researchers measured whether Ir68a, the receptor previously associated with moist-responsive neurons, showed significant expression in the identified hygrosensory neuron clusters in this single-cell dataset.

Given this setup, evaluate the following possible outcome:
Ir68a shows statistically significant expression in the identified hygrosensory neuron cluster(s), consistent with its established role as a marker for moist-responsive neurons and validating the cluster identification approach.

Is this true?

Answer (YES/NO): NO